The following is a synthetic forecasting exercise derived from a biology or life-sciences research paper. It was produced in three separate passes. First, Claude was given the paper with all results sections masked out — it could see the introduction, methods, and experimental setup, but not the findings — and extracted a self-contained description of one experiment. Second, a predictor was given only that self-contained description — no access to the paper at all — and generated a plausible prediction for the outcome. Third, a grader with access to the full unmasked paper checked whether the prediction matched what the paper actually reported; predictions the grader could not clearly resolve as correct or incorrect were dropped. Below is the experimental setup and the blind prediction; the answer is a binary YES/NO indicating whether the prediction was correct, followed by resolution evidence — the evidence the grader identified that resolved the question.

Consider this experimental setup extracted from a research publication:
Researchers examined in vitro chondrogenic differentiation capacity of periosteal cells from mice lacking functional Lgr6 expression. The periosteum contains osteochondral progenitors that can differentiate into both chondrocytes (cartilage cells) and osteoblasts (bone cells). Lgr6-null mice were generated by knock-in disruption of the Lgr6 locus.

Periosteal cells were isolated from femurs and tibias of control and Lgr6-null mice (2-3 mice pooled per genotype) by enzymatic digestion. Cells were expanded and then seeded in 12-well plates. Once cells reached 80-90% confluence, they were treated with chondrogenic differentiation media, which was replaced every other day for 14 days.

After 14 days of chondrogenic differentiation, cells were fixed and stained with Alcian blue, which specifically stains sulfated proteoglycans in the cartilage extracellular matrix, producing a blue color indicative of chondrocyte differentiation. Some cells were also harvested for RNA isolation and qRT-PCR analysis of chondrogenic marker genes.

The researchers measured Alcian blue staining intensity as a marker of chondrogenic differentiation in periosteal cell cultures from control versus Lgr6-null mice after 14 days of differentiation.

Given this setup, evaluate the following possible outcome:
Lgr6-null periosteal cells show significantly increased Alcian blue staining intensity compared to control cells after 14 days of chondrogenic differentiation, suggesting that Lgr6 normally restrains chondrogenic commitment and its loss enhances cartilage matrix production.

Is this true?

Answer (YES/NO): NO